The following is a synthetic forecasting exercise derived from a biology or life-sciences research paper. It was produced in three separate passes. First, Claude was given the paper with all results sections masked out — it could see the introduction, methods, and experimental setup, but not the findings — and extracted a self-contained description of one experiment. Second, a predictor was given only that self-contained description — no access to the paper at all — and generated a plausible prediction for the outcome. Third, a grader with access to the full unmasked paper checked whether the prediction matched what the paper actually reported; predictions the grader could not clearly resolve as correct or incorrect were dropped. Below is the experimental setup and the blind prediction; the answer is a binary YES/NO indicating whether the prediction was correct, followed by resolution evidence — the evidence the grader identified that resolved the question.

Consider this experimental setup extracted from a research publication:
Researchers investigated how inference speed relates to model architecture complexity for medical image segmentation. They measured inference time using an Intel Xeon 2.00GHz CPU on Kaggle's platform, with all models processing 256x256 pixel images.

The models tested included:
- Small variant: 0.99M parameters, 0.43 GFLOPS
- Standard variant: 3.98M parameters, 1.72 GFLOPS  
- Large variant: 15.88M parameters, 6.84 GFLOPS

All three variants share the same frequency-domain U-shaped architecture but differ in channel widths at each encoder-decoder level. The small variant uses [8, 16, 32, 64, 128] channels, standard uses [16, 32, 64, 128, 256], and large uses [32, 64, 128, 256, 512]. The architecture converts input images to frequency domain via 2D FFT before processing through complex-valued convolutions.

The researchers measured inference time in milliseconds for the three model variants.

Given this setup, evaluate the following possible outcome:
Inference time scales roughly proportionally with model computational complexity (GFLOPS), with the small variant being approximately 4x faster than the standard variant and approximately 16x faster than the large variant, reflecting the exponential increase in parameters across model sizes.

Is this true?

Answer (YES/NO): NO